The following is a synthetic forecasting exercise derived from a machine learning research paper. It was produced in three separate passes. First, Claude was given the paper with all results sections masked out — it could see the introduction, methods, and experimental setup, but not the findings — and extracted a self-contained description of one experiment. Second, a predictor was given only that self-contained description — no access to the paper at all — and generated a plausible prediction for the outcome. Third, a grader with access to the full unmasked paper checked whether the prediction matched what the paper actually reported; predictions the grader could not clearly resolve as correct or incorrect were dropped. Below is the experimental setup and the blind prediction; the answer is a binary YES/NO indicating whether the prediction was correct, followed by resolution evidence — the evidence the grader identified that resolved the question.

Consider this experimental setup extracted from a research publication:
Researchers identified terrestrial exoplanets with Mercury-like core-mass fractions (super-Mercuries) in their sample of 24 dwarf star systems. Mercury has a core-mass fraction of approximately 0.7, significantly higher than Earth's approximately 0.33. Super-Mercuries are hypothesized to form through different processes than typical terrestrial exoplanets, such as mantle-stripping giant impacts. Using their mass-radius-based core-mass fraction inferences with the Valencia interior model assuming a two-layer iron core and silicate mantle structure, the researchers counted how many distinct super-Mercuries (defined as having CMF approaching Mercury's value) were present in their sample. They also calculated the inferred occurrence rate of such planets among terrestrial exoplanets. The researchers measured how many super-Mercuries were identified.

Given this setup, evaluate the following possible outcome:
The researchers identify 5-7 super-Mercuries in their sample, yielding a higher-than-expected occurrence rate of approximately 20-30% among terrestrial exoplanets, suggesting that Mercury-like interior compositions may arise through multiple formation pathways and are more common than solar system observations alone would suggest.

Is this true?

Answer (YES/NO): NO